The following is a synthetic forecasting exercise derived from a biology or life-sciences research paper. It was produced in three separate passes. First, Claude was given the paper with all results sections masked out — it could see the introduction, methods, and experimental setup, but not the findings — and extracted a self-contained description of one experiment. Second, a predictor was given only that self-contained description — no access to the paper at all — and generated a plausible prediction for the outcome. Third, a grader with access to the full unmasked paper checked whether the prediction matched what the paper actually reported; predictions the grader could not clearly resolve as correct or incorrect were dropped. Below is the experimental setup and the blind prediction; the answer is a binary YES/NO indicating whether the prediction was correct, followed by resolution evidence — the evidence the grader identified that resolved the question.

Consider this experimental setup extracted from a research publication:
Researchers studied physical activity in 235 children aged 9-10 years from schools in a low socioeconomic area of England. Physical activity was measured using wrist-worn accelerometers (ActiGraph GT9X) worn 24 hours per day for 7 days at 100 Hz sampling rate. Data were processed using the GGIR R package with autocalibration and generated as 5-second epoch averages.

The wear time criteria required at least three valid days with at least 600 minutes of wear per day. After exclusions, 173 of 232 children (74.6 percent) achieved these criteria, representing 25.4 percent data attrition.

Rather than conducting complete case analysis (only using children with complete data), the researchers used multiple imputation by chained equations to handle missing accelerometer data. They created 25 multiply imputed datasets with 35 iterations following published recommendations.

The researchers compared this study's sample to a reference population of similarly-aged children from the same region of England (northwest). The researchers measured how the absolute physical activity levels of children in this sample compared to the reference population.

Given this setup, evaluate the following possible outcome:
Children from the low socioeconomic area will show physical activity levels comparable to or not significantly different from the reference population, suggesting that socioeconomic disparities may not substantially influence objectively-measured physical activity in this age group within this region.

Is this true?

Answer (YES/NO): NO